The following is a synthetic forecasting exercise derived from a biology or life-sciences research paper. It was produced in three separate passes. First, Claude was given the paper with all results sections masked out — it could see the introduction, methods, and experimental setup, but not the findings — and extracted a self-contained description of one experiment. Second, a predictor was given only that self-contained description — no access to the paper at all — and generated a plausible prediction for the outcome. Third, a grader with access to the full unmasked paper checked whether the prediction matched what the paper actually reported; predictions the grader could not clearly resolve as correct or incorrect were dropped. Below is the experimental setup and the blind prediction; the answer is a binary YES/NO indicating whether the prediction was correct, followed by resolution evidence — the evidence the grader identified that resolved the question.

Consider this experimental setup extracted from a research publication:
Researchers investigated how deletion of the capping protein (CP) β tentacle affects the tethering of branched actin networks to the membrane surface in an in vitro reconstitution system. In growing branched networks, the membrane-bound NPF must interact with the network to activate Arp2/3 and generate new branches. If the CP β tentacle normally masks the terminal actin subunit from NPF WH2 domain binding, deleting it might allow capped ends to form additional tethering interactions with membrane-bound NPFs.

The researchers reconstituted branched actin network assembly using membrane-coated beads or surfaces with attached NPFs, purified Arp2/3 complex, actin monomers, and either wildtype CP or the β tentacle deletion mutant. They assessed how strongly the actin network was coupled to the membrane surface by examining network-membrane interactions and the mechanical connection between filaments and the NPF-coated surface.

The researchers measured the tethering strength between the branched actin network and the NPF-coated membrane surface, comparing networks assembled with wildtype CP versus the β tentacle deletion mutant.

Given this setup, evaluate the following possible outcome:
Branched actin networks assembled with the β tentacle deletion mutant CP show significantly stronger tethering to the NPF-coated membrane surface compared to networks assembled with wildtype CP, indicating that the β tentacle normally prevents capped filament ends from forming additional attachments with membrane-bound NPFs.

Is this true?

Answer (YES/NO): YES